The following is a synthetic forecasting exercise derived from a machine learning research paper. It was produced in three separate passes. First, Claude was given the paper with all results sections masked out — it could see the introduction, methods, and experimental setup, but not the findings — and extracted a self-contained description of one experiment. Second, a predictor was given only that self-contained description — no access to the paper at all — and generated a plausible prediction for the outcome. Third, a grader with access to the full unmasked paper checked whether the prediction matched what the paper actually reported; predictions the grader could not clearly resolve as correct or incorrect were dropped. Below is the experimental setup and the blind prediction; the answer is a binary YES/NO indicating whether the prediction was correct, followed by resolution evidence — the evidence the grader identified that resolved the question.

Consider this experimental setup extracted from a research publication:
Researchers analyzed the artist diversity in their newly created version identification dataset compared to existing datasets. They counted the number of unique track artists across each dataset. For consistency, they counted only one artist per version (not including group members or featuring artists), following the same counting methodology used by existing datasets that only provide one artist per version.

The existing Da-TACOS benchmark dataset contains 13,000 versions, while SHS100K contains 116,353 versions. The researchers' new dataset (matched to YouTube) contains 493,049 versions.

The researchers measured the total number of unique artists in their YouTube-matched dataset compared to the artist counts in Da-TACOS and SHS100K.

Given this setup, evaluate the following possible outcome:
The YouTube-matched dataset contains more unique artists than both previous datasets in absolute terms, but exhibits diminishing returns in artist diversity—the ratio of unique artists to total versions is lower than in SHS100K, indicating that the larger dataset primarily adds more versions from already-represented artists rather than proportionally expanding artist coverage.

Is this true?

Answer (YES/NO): YES